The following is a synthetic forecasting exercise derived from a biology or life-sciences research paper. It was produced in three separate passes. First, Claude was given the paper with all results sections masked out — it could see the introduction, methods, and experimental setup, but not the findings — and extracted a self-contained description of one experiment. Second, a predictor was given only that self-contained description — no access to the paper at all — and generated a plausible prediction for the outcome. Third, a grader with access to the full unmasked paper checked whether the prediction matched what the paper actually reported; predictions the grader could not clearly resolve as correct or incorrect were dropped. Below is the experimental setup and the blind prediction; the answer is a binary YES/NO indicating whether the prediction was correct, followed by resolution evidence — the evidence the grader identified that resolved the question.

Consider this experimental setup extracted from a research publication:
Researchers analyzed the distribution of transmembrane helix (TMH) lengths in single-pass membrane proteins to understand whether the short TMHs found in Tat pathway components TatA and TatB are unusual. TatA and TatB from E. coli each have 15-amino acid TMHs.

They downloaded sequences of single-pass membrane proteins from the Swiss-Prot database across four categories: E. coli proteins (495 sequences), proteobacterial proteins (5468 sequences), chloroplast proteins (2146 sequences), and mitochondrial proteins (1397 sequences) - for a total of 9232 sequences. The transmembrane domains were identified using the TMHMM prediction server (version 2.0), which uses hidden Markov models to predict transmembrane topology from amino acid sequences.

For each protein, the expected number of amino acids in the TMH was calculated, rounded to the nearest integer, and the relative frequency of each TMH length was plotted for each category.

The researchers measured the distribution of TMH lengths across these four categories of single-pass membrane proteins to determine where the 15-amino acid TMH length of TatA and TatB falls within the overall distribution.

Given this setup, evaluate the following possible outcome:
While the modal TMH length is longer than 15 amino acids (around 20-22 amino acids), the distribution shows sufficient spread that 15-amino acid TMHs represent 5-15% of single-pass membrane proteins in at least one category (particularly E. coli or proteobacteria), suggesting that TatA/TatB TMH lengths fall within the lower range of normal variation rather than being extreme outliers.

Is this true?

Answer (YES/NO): NO